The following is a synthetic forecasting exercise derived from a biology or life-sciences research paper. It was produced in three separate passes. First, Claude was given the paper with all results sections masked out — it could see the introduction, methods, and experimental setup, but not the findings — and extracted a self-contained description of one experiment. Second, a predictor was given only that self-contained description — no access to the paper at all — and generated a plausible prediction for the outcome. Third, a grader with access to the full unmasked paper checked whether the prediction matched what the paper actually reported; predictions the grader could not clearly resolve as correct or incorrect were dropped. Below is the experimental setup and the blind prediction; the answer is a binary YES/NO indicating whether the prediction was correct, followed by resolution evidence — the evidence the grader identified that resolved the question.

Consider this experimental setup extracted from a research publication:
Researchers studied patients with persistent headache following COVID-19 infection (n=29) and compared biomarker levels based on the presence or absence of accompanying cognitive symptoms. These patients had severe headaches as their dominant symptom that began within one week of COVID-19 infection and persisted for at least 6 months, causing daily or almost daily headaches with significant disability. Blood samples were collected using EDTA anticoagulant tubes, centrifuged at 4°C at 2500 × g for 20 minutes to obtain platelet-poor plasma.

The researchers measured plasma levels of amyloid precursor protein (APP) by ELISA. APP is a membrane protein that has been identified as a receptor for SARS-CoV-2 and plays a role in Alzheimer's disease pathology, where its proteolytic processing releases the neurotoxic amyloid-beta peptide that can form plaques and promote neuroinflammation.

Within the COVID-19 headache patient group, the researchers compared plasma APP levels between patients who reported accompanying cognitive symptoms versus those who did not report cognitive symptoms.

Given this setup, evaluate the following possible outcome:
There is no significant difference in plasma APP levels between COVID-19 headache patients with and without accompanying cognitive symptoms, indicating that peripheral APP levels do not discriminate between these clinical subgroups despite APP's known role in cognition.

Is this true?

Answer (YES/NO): NO